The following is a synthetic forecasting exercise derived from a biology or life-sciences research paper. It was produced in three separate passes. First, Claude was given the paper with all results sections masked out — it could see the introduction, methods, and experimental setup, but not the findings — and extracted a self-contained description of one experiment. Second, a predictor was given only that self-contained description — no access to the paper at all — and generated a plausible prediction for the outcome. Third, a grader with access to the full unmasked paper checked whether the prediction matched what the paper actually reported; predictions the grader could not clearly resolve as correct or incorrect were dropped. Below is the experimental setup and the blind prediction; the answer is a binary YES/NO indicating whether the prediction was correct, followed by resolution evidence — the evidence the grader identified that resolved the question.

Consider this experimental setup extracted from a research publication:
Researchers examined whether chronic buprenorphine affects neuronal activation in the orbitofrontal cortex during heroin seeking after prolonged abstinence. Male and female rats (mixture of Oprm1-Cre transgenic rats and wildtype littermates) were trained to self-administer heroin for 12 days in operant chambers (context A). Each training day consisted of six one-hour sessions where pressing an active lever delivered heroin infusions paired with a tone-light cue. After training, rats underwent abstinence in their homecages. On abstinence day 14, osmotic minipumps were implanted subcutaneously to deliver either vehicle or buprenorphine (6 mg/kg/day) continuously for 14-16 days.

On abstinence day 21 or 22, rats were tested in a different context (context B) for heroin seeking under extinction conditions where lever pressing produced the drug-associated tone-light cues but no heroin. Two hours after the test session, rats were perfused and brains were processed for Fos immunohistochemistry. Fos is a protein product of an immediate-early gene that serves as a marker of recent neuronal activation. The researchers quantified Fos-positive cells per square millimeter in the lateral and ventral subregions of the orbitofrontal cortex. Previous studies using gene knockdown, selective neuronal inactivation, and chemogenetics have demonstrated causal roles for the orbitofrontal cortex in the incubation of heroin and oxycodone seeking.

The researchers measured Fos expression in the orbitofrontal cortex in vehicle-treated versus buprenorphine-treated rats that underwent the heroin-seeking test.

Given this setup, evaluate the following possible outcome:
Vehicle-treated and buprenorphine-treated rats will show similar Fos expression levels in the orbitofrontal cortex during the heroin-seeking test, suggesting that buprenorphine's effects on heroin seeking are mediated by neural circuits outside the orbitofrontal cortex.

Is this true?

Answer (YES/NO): YES